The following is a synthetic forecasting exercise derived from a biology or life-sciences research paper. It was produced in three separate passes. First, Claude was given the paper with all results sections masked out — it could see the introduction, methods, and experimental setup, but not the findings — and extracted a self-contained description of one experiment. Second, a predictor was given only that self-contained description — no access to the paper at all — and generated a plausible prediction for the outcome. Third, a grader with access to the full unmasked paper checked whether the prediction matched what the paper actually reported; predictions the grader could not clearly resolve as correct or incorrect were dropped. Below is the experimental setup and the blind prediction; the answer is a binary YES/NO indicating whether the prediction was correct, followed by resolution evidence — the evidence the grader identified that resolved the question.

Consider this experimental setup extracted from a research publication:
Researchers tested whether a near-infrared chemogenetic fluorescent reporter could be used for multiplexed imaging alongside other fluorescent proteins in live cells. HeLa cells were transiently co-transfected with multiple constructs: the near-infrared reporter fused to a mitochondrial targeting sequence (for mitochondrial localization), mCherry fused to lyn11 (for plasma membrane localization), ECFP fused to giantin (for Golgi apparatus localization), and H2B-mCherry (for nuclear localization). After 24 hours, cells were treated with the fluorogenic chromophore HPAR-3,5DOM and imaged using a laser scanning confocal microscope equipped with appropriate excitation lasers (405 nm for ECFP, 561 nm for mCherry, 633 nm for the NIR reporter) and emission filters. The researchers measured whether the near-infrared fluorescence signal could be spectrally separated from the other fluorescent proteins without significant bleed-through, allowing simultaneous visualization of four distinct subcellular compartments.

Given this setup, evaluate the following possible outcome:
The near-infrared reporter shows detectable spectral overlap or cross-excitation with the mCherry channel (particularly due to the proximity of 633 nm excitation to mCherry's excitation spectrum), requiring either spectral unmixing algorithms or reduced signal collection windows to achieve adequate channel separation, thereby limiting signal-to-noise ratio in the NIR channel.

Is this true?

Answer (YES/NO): NO